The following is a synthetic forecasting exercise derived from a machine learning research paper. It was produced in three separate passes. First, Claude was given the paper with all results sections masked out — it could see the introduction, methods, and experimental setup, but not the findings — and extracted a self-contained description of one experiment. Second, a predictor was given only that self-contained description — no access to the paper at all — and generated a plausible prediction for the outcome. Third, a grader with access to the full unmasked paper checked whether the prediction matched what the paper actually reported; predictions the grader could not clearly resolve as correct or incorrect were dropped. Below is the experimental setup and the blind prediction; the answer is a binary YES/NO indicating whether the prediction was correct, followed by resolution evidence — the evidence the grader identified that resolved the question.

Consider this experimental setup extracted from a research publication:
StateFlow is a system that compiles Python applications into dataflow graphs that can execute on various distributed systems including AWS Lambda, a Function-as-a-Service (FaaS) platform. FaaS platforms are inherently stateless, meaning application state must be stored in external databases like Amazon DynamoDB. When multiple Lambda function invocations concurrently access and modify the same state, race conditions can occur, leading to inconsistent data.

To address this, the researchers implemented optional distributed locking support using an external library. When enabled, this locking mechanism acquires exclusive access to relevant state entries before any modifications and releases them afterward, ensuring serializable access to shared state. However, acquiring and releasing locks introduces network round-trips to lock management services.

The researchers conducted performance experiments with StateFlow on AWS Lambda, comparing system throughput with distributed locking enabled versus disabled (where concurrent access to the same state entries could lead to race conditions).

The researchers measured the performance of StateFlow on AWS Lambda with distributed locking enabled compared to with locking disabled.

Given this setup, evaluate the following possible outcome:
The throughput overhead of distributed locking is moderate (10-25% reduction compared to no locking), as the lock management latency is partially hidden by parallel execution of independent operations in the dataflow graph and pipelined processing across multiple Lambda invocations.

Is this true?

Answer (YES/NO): NO